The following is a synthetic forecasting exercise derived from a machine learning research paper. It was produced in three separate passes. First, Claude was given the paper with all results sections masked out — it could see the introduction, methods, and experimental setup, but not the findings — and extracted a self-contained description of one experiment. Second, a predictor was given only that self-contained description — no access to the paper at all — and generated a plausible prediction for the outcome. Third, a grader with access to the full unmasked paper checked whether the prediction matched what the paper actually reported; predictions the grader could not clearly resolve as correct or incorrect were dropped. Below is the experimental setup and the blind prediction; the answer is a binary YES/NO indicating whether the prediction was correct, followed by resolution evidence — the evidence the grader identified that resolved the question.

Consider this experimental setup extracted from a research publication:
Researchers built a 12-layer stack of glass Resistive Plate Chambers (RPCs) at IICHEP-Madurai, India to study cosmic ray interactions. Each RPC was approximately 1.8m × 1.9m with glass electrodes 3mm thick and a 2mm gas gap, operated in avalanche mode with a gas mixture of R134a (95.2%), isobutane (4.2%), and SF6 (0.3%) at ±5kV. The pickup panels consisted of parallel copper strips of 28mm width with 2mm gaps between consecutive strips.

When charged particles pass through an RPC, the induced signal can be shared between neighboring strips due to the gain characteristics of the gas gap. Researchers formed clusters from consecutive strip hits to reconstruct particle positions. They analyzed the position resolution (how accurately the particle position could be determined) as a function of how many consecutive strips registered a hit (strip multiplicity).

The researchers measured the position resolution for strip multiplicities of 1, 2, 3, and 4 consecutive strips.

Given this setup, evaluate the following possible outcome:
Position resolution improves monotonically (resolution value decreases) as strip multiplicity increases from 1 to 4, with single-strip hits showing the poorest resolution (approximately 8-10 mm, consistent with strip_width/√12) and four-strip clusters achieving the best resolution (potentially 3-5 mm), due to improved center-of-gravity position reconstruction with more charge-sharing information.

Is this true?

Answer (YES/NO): NO